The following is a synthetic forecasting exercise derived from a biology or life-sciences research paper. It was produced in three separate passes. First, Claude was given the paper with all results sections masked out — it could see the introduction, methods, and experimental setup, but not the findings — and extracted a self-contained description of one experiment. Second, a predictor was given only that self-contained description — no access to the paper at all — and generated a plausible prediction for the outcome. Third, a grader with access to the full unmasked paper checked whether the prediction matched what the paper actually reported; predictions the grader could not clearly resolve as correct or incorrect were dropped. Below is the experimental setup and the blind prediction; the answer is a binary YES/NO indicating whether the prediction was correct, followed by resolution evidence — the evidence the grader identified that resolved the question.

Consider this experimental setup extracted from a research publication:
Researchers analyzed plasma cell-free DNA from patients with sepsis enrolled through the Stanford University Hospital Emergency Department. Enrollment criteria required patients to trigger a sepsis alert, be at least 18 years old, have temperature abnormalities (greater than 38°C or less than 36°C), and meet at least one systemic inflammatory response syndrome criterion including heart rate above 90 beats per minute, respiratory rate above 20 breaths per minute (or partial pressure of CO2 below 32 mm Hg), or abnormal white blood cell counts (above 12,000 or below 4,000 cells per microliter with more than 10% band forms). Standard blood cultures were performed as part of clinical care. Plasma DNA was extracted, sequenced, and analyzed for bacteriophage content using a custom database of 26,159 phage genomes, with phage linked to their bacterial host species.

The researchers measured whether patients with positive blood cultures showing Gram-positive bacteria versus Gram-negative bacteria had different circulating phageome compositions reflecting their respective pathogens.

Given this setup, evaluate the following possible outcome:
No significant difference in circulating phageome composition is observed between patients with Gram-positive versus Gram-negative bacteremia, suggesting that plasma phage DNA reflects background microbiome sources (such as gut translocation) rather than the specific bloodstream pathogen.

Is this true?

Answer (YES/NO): NO